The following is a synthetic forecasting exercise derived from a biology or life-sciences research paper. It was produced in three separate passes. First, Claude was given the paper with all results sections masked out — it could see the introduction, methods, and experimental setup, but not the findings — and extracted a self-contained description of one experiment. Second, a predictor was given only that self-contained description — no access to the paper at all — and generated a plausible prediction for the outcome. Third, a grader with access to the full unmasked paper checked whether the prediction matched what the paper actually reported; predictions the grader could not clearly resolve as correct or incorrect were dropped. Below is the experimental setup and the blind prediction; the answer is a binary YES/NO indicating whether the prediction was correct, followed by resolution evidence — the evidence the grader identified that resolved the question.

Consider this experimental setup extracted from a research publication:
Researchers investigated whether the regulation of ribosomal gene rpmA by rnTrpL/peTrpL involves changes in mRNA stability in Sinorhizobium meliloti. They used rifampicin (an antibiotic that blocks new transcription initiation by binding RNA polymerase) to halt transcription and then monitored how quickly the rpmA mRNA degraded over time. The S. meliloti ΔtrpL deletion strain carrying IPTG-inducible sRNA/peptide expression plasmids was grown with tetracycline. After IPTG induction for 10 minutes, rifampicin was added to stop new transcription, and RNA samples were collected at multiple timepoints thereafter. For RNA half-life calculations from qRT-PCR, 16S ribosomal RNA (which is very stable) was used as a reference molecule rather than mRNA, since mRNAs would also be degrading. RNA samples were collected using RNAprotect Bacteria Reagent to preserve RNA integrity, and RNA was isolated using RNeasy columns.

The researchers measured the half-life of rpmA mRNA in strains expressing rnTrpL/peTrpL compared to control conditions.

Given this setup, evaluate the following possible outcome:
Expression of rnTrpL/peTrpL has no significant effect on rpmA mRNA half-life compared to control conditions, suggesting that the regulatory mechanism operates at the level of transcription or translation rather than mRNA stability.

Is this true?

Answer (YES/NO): NO